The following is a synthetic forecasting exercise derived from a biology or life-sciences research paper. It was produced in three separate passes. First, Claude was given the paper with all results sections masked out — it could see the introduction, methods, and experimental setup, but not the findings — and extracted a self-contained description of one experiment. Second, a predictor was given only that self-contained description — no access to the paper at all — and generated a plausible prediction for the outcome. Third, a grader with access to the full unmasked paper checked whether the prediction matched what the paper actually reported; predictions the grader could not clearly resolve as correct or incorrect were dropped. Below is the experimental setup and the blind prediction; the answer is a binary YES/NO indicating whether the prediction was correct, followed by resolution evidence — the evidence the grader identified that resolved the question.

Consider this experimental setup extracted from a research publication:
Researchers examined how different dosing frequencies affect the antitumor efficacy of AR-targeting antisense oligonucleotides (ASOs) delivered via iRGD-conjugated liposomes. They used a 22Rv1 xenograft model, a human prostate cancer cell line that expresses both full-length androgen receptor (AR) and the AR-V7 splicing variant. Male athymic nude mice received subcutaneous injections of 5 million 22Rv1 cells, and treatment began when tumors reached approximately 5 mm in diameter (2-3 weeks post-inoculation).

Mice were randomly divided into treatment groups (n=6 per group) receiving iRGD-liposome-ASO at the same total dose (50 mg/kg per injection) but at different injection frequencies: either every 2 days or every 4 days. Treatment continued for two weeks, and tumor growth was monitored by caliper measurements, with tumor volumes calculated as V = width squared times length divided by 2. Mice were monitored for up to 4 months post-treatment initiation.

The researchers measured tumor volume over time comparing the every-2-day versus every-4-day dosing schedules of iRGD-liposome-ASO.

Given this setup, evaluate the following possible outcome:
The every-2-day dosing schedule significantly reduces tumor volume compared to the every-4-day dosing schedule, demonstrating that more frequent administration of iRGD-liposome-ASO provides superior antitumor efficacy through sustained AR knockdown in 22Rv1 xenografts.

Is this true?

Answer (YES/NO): NO